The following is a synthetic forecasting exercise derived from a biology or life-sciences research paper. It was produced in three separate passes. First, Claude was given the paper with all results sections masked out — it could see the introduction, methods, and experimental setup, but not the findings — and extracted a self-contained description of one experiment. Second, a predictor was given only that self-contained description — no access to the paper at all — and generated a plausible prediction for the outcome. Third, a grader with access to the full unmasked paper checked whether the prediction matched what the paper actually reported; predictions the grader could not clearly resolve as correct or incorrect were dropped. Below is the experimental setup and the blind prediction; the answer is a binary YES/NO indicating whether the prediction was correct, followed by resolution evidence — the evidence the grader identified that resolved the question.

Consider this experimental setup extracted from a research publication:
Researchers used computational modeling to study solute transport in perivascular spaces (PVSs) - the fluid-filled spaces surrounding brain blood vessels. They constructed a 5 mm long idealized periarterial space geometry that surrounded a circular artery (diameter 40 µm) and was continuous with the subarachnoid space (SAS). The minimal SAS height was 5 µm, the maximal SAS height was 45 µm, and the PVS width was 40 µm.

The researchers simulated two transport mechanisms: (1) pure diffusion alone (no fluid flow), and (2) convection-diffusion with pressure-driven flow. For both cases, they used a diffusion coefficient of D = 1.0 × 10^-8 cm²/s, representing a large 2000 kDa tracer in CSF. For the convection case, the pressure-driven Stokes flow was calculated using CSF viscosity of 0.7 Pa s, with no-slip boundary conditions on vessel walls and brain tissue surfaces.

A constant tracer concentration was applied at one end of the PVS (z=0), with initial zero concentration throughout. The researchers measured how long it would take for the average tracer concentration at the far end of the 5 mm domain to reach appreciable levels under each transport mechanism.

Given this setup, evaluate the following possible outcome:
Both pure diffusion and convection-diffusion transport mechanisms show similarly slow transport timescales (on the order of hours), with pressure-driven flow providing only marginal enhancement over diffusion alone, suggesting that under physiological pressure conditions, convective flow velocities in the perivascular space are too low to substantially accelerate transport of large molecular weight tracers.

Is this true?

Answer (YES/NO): NO